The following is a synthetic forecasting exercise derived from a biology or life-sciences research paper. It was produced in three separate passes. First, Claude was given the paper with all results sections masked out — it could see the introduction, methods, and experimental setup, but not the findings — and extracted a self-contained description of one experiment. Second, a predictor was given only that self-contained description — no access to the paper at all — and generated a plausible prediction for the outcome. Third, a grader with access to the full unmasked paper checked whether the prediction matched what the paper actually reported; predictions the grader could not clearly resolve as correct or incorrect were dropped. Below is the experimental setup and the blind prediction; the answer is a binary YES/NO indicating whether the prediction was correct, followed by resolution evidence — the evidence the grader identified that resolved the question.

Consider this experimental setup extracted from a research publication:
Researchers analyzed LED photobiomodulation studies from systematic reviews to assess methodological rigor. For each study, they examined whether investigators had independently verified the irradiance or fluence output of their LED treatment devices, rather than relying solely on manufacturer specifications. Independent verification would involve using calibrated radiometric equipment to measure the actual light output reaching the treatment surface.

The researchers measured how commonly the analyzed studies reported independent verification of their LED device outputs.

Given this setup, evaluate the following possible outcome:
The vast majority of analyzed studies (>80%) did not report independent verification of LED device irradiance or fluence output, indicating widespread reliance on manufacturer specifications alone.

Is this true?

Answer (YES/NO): YES